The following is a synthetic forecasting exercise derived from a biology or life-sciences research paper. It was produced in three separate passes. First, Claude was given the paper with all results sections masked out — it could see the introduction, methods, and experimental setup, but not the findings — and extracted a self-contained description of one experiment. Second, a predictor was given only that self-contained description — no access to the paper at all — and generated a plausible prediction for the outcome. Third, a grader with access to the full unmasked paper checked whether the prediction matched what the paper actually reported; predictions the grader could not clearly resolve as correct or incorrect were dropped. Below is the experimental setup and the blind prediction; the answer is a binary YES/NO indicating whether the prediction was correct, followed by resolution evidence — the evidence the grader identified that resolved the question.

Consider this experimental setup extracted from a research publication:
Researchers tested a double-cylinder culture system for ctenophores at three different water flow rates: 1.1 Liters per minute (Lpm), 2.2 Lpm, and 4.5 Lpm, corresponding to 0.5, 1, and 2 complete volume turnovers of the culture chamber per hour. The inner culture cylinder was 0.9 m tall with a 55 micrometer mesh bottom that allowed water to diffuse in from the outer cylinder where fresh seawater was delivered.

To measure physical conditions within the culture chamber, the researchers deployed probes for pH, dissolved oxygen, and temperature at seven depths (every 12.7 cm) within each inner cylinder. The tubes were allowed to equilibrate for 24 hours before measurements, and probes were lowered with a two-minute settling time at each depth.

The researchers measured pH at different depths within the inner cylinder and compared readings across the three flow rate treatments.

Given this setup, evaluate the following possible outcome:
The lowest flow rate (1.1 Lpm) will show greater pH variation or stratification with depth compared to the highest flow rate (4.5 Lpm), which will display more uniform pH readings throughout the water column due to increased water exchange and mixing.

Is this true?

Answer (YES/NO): NO